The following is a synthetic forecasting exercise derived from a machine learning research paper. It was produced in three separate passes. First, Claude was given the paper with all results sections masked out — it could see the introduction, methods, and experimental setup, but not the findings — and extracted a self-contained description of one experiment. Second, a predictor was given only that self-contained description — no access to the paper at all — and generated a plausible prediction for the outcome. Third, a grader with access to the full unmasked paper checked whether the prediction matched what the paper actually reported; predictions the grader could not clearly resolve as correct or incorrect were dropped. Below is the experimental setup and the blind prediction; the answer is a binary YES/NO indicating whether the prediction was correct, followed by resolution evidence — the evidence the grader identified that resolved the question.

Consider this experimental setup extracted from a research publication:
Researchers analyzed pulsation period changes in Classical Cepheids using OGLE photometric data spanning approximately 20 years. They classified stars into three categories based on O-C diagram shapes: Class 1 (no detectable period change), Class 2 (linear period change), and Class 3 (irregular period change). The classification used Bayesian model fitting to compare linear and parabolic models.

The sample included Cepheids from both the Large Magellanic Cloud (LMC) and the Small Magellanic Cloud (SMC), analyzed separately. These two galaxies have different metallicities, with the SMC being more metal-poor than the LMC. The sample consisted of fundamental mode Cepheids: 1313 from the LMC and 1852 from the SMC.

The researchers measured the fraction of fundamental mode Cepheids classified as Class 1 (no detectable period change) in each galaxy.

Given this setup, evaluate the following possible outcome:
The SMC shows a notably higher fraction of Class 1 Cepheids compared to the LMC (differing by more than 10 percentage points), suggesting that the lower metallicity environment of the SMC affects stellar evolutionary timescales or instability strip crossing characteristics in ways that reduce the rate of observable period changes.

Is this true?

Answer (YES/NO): YES